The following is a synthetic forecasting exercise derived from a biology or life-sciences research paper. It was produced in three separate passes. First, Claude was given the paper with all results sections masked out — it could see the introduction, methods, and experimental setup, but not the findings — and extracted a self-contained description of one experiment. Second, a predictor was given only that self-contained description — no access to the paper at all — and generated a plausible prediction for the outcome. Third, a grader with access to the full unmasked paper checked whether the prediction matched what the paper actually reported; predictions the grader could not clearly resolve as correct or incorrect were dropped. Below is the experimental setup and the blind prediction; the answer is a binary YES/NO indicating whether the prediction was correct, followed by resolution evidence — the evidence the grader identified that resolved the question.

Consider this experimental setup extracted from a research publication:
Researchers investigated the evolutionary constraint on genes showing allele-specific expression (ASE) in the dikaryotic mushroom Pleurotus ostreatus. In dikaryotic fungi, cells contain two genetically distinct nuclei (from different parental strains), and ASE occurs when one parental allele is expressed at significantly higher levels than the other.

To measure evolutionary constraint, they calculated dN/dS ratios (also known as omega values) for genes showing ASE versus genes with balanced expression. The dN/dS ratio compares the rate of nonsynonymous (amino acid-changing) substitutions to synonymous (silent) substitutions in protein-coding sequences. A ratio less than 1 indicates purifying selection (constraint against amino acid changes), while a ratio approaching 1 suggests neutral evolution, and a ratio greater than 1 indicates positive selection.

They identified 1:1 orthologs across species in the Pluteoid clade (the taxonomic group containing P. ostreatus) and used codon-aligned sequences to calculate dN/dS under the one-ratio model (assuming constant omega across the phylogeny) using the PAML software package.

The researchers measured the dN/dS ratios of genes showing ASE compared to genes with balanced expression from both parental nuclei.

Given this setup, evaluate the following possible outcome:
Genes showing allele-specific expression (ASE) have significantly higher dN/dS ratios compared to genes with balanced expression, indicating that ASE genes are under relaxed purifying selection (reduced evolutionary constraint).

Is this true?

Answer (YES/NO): YES